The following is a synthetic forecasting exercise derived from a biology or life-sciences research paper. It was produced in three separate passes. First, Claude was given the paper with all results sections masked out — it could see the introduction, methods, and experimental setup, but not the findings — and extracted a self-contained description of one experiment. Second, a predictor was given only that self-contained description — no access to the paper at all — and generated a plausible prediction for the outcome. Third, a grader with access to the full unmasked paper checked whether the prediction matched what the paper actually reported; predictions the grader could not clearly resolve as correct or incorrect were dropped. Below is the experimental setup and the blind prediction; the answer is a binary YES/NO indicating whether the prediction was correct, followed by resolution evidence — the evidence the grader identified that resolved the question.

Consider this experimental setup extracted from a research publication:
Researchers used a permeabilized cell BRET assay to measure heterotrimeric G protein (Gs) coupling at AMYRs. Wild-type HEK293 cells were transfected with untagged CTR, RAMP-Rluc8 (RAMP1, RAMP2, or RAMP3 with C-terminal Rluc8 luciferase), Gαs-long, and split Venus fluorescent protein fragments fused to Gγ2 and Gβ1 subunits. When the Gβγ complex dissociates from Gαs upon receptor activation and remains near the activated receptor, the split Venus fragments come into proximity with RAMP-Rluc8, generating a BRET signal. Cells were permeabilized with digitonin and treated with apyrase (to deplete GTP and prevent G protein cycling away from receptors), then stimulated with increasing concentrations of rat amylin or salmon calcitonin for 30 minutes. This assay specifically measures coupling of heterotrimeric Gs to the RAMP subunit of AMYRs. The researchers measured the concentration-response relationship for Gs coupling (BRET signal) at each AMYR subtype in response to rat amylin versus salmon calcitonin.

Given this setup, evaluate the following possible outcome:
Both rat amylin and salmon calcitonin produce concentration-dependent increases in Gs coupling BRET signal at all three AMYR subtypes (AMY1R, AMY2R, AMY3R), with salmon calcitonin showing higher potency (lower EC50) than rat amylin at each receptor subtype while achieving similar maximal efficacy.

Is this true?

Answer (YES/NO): NO